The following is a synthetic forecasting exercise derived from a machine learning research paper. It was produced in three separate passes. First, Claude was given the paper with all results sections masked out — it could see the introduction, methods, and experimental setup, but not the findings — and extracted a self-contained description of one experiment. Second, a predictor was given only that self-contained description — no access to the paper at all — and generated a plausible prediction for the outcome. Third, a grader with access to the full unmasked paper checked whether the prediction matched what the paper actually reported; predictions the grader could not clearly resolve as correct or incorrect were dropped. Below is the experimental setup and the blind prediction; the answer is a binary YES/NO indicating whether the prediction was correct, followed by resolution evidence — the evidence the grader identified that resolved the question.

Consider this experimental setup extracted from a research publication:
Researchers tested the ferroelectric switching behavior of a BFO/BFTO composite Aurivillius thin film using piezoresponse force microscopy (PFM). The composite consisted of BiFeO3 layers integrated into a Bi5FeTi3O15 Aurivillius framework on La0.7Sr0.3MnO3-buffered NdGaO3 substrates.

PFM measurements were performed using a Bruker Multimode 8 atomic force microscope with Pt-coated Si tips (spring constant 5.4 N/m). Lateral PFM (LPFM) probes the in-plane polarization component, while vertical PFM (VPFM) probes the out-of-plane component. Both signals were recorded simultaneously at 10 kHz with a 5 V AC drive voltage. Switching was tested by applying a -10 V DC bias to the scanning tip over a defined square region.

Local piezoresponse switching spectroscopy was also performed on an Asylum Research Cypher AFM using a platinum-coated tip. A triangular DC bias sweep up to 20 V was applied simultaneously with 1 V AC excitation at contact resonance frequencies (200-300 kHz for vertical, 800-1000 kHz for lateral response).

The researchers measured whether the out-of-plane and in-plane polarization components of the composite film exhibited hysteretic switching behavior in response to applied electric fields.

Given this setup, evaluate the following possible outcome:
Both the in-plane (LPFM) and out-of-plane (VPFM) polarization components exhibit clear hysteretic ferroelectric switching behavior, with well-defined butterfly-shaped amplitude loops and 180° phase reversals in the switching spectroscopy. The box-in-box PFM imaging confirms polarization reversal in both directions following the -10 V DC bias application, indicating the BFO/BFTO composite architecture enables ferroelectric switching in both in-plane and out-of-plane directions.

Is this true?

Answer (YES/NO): YES